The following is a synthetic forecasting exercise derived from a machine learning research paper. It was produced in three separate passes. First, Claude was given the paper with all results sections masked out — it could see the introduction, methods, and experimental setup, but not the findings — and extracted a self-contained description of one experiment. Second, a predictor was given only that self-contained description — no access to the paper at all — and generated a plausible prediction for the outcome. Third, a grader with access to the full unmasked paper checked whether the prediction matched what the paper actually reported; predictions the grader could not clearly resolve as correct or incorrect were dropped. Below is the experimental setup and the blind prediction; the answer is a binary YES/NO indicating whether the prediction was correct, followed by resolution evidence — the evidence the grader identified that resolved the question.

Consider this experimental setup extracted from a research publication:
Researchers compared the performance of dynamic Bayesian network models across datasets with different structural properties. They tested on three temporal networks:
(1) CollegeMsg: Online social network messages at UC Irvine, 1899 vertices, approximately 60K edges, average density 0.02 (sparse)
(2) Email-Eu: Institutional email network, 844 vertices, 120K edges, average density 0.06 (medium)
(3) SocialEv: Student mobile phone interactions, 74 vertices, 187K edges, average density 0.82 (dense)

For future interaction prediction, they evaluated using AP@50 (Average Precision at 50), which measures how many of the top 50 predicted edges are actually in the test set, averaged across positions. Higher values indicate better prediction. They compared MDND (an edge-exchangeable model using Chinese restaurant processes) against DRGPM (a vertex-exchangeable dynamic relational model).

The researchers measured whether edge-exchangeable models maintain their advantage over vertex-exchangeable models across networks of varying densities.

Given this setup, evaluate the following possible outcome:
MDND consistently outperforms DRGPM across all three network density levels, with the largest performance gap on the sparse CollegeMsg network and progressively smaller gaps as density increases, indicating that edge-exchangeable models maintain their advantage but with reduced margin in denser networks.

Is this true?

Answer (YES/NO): YES